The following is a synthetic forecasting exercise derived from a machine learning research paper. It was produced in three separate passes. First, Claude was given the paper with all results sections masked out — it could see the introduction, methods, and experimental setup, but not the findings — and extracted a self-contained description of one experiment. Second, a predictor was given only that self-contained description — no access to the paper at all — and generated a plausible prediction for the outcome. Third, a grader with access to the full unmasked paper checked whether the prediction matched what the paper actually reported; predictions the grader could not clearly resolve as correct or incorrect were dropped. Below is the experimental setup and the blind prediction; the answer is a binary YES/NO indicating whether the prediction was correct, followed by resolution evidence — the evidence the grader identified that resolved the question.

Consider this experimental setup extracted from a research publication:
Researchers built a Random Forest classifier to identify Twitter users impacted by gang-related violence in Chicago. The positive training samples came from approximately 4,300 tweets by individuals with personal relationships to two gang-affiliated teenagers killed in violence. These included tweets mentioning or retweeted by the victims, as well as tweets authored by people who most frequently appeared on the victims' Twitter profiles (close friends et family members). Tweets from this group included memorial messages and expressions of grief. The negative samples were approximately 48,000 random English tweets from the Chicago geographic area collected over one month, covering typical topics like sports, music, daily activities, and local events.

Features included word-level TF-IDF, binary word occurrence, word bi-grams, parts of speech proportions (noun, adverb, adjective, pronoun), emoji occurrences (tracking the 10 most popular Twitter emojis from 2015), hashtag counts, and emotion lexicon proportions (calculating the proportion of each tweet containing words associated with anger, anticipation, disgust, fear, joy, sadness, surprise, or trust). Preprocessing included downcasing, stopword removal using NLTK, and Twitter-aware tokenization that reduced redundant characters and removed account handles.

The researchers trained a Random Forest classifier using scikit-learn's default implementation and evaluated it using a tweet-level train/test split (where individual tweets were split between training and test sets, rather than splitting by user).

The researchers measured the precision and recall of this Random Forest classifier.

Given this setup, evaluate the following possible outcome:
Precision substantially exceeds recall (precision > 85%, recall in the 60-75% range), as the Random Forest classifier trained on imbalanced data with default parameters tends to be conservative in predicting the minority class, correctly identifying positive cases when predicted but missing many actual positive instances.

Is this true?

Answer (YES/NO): NO